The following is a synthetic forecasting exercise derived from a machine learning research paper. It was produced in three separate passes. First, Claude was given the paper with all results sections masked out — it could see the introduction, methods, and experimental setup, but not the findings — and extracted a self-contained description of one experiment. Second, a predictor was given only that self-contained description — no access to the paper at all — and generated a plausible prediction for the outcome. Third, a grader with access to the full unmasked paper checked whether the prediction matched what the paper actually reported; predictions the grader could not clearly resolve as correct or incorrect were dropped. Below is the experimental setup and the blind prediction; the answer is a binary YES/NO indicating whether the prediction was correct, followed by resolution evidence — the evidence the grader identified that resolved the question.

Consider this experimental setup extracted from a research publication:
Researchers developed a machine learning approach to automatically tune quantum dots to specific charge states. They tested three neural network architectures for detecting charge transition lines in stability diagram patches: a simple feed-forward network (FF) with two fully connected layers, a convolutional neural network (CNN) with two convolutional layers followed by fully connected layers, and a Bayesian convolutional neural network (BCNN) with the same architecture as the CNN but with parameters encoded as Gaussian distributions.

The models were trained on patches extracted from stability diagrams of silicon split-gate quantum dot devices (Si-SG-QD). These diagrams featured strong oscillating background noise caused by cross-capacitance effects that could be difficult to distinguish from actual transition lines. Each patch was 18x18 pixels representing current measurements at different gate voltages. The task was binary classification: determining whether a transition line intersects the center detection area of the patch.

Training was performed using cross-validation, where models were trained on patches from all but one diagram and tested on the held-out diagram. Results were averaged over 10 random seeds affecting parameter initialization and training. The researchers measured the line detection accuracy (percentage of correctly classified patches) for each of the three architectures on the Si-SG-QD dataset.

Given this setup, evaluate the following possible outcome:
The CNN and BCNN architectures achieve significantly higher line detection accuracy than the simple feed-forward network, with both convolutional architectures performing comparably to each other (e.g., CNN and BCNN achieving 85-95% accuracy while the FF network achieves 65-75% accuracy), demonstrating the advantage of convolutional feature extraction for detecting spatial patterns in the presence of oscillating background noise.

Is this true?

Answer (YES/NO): NO